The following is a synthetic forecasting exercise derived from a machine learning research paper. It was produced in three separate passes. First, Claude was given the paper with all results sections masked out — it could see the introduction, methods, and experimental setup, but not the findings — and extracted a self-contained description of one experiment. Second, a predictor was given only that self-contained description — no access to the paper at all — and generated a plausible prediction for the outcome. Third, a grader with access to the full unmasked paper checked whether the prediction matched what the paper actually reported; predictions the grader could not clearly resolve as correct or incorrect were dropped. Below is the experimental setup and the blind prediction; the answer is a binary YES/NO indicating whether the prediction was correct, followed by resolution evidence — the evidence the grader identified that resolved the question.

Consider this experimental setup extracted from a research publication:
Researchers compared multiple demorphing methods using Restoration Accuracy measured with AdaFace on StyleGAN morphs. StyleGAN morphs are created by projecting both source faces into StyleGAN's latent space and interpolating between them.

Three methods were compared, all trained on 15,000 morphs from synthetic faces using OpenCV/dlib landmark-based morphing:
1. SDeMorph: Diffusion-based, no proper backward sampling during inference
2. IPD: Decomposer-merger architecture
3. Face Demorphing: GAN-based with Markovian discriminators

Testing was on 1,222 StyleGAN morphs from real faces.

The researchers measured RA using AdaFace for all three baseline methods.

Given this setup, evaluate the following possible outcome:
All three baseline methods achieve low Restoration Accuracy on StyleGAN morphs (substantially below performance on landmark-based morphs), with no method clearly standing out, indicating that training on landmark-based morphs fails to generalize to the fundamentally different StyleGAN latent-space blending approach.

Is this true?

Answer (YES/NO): NO